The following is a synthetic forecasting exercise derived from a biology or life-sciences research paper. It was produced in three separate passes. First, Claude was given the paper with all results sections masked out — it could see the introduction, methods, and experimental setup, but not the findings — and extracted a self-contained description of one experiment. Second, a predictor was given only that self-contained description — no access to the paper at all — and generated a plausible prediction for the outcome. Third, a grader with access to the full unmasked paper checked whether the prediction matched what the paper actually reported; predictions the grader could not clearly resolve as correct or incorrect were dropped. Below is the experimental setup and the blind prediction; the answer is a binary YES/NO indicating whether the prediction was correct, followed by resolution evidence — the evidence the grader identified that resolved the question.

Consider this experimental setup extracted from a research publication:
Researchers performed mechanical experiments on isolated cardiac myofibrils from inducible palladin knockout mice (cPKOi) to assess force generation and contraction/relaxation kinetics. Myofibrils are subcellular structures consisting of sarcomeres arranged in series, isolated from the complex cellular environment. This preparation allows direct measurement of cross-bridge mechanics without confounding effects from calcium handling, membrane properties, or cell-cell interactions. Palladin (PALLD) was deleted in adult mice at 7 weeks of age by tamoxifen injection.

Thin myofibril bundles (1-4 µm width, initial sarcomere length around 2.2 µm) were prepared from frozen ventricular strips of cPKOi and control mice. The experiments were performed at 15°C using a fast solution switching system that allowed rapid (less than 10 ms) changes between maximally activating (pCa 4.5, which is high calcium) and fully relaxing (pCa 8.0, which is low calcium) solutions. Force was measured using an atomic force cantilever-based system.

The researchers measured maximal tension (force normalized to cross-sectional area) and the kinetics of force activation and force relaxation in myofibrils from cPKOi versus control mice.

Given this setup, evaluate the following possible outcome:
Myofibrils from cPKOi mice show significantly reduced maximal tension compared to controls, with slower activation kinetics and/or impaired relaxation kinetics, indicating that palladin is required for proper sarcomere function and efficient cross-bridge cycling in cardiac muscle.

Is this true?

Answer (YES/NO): NO